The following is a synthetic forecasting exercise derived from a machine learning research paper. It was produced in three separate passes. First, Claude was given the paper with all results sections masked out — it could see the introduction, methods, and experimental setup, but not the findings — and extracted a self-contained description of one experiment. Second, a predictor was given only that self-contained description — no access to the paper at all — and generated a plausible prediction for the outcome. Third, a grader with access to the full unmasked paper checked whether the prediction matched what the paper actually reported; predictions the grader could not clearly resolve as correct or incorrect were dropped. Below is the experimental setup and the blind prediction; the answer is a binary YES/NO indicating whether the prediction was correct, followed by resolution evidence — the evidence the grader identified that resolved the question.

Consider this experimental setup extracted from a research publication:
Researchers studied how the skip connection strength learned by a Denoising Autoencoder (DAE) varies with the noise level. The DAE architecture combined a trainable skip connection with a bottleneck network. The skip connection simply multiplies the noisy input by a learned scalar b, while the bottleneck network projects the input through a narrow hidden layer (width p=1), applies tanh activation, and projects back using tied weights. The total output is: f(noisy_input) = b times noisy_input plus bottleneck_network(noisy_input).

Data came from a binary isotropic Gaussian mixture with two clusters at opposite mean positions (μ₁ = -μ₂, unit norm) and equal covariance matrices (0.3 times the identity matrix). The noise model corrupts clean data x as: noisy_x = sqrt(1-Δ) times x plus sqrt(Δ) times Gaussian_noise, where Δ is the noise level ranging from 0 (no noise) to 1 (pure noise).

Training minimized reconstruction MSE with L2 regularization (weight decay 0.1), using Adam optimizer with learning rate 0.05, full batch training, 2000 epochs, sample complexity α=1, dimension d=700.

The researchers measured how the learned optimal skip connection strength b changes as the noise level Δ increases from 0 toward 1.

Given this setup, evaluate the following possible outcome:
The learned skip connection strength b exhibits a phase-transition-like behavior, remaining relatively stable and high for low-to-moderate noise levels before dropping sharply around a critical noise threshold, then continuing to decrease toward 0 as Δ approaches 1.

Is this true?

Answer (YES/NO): NO